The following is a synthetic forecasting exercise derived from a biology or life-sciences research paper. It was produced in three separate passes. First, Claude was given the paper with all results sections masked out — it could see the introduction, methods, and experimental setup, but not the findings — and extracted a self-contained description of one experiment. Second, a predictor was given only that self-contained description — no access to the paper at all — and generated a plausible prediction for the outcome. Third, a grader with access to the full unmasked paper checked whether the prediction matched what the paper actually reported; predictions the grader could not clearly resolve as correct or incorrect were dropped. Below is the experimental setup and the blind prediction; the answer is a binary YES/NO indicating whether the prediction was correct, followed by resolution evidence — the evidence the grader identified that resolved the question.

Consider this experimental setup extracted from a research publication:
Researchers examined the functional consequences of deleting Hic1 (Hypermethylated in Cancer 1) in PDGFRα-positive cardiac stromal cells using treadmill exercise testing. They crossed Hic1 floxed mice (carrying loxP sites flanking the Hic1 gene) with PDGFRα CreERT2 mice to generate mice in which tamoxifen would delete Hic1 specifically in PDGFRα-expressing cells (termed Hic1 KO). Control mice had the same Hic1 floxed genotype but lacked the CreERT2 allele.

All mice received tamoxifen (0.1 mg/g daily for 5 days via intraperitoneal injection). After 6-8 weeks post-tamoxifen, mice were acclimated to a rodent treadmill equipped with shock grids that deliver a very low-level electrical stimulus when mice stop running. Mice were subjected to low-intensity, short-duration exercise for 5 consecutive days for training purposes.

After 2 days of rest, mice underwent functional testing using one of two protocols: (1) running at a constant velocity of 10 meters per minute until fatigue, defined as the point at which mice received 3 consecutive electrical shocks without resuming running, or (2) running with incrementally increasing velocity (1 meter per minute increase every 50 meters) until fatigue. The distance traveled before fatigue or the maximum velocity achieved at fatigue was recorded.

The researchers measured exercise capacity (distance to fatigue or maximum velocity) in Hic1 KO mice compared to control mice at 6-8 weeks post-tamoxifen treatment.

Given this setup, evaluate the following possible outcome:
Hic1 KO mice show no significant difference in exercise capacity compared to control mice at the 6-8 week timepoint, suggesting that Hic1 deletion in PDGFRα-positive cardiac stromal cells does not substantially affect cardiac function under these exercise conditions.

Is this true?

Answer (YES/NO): NO